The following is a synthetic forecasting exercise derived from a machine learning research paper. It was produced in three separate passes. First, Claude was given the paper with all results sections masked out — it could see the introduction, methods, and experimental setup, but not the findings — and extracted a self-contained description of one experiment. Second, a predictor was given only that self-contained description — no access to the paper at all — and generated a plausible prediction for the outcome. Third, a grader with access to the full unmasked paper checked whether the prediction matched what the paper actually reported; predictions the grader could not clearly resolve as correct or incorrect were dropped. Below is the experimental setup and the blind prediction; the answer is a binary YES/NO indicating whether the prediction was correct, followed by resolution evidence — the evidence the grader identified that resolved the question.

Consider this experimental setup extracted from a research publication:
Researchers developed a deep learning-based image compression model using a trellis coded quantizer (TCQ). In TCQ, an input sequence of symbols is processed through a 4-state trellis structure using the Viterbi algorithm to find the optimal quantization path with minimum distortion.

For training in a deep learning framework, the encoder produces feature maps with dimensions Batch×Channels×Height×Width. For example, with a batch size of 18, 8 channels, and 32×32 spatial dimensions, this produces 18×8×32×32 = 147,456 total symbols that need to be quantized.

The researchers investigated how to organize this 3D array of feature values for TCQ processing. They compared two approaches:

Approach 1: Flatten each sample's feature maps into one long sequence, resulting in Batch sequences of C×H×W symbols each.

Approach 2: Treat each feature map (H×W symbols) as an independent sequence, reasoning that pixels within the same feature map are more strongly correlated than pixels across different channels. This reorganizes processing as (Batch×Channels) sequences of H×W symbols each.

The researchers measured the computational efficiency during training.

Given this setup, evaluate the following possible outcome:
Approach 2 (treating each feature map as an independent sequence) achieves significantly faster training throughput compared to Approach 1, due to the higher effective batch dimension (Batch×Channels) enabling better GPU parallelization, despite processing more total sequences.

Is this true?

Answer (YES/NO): YES